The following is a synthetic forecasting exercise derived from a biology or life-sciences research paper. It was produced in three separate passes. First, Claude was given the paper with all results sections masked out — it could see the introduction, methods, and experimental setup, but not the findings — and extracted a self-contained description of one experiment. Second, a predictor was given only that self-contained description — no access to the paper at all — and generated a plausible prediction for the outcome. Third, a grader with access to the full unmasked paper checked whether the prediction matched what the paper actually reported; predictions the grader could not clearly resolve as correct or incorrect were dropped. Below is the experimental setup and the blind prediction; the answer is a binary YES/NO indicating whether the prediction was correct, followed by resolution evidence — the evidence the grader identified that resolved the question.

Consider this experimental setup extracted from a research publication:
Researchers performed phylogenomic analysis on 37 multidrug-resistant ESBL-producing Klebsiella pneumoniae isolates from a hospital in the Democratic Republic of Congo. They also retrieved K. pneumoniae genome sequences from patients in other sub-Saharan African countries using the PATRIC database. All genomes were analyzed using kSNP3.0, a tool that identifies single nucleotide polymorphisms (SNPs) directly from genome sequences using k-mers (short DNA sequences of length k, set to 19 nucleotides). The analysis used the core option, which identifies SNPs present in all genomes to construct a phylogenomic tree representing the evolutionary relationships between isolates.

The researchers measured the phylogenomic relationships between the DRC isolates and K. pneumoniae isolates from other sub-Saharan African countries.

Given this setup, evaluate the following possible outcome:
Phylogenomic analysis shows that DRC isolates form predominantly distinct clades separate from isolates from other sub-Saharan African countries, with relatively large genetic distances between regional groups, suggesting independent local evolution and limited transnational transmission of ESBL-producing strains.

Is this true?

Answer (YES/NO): YES